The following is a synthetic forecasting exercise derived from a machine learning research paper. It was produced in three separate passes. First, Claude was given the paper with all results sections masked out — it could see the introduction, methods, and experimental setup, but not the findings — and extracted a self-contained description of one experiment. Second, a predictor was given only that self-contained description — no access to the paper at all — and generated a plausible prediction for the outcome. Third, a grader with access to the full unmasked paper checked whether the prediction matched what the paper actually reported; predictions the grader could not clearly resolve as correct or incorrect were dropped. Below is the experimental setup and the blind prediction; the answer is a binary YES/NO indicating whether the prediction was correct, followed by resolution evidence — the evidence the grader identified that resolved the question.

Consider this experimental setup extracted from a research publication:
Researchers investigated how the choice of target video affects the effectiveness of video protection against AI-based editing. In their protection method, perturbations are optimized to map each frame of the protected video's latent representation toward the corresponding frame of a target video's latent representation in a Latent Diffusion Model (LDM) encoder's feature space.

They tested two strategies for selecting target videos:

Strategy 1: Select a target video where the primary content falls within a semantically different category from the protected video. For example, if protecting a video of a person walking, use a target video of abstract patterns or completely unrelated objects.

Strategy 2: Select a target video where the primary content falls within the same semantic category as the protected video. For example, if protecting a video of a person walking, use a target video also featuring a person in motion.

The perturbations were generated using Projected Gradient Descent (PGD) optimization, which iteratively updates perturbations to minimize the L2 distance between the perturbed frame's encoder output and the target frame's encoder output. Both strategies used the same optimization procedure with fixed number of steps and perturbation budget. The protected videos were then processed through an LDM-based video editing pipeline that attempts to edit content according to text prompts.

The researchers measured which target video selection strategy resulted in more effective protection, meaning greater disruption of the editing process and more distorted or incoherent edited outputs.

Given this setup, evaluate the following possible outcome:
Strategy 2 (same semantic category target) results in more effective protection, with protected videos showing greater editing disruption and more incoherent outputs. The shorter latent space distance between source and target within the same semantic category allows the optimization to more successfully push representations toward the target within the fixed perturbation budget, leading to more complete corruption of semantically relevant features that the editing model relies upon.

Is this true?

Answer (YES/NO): YES